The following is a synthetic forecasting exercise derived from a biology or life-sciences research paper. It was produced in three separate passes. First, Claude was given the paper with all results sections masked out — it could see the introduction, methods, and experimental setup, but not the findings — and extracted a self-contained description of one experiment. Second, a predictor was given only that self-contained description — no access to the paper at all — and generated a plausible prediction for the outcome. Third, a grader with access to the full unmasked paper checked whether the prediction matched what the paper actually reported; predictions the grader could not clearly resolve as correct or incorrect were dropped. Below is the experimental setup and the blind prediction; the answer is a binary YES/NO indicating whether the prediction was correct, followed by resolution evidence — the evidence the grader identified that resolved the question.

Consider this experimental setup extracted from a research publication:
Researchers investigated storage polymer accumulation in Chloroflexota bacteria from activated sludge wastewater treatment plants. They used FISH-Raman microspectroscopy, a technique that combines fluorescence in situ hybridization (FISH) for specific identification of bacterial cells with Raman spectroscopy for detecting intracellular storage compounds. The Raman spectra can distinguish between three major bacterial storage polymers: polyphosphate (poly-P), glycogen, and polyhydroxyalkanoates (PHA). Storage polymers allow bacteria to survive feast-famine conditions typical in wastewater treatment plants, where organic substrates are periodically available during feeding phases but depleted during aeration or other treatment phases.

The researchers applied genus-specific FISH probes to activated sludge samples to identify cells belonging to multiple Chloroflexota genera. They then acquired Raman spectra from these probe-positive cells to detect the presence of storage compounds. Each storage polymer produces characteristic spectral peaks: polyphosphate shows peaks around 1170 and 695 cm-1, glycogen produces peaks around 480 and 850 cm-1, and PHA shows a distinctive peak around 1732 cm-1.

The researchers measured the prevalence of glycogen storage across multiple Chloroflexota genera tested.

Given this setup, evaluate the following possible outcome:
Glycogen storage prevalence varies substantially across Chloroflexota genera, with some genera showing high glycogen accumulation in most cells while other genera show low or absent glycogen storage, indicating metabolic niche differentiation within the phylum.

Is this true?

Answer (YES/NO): NO